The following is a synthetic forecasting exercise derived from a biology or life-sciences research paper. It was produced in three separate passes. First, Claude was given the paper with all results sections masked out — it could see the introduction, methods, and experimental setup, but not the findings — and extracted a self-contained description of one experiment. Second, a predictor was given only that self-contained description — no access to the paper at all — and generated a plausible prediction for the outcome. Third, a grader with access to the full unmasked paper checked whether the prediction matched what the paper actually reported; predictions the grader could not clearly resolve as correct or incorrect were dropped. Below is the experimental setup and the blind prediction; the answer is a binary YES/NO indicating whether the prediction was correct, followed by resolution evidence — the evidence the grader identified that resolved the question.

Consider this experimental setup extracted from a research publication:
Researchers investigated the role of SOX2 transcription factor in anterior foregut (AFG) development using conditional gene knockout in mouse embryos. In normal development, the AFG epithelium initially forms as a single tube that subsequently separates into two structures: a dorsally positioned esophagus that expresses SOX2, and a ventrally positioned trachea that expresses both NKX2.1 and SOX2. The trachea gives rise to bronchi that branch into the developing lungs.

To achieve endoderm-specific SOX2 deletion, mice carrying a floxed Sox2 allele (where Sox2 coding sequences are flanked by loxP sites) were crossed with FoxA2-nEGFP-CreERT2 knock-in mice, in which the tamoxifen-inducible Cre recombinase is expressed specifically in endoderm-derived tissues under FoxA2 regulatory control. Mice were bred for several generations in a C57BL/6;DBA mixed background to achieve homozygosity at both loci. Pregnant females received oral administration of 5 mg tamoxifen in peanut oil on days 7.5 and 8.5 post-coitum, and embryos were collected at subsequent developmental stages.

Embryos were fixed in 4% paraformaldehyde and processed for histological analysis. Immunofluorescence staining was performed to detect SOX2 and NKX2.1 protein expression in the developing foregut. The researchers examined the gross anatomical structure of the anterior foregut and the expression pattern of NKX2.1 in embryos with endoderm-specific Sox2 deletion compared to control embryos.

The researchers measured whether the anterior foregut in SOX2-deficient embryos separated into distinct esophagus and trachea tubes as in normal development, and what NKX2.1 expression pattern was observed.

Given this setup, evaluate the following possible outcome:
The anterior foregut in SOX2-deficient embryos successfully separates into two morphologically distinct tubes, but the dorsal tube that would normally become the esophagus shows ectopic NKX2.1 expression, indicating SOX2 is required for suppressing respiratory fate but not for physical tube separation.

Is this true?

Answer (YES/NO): NO